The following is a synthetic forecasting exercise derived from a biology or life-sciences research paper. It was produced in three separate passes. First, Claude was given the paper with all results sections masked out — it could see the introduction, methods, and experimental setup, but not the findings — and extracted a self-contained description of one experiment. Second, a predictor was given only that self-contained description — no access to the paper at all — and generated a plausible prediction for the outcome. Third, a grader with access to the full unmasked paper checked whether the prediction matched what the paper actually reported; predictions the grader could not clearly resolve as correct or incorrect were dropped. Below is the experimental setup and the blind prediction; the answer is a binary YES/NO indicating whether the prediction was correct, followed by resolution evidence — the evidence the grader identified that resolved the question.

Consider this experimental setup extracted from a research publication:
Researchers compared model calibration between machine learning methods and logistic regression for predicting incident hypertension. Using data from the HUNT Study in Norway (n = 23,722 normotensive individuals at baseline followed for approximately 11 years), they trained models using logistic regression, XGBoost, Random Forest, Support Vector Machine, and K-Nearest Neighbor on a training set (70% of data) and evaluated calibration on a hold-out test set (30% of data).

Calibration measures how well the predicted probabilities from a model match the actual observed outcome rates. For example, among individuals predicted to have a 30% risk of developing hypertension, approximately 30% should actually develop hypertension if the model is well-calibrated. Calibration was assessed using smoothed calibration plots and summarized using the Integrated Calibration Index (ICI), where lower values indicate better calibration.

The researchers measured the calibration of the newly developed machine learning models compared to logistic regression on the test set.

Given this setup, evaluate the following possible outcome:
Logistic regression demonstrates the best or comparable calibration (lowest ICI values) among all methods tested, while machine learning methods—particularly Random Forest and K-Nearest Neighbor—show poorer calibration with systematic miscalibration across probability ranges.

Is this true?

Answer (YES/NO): NO